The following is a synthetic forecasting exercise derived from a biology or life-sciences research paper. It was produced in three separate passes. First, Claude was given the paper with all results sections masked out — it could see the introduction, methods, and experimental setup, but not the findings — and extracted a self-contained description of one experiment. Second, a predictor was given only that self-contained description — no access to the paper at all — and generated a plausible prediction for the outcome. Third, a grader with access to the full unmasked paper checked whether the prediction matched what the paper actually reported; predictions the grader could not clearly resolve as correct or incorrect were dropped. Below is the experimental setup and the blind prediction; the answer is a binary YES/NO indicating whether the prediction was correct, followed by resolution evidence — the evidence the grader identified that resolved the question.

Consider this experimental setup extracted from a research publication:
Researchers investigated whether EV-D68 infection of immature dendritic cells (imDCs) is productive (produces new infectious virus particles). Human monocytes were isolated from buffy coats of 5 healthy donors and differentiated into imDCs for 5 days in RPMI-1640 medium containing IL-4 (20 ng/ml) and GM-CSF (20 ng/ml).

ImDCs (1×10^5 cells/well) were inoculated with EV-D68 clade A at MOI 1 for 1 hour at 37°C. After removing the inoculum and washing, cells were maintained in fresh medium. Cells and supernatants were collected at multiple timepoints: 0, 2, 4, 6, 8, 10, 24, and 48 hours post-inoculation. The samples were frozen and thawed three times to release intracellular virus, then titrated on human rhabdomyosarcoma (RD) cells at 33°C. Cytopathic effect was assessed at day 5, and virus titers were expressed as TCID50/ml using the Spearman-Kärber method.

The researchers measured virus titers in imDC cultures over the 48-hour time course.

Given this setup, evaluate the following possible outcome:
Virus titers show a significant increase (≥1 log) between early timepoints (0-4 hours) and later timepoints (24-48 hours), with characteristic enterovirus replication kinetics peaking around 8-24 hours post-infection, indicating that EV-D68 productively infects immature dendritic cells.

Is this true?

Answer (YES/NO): NO